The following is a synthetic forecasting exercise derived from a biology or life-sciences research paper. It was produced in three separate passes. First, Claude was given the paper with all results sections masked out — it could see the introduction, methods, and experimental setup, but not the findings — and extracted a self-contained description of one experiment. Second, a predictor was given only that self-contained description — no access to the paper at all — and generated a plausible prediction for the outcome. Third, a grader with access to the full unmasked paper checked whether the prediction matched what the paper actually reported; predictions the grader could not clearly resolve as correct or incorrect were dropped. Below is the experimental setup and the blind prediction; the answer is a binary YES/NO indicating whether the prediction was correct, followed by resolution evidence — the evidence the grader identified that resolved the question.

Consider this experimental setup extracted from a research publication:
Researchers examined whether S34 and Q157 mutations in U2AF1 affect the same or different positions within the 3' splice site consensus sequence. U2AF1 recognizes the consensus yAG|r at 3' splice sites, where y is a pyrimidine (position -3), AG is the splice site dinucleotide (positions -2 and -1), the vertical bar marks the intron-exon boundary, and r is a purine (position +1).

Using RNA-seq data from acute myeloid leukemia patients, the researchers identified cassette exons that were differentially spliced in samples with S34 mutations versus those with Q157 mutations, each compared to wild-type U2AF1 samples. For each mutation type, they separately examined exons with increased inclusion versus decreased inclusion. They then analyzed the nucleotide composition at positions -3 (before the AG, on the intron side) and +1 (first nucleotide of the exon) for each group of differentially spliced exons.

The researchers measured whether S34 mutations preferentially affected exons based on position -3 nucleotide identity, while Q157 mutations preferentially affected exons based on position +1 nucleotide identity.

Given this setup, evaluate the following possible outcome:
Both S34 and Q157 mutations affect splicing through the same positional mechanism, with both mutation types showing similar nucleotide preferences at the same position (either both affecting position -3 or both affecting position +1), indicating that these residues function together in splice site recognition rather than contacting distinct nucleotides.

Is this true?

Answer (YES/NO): NO